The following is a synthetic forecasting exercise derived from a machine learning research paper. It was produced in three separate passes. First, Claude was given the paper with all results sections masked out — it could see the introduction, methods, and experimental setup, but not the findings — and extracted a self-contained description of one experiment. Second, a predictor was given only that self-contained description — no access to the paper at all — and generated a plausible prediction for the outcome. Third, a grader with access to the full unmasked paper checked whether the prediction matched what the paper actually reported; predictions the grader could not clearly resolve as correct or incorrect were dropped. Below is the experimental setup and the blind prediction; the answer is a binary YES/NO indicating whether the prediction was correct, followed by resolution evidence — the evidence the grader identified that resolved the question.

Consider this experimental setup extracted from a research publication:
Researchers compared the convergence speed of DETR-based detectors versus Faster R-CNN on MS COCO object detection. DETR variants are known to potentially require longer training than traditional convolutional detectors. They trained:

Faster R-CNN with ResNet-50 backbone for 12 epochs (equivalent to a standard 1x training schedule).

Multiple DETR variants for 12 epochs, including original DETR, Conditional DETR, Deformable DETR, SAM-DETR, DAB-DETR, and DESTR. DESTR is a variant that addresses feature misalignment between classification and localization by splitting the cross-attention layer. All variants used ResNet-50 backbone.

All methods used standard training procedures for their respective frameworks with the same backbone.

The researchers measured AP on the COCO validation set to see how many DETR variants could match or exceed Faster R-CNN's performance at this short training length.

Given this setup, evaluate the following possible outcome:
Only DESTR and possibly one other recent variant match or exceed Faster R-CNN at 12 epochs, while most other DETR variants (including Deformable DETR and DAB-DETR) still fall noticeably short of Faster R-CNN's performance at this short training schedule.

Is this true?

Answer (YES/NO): NO